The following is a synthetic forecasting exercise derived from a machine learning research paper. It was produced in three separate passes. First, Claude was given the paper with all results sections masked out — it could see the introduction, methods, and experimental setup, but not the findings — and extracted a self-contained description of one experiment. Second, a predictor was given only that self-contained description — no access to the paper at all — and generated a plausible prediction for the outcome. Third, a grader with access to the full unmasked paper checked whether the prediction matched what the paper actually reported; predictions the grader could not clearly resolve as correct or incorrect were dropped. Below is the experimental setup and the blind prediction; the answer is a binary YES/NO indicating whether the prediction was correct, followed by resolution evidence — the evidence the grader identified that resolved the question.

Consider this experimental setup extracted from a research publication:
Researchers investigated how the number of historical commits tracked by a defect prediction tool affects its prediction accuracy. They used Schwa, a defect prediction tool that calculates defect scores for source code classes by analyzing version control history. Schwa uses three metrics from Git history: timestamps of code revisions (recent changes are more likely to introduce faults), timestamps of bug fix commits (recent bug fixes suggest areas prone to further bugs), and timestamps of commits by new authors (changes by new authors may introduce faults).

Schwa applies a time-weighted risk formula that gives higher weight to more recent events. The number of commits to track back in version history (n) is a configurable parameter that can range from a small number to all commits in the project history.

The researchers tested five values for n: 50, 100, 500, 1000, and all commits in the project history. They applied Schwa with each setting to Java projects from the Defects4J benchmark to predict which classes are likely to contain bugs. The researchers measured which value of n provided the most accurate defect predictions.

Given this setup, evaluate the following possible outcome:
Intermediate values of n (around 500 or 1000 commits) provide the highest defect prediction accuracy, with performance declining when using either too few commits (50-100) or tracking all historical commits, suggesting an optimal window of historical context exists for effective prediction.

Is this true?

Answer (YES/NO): NO